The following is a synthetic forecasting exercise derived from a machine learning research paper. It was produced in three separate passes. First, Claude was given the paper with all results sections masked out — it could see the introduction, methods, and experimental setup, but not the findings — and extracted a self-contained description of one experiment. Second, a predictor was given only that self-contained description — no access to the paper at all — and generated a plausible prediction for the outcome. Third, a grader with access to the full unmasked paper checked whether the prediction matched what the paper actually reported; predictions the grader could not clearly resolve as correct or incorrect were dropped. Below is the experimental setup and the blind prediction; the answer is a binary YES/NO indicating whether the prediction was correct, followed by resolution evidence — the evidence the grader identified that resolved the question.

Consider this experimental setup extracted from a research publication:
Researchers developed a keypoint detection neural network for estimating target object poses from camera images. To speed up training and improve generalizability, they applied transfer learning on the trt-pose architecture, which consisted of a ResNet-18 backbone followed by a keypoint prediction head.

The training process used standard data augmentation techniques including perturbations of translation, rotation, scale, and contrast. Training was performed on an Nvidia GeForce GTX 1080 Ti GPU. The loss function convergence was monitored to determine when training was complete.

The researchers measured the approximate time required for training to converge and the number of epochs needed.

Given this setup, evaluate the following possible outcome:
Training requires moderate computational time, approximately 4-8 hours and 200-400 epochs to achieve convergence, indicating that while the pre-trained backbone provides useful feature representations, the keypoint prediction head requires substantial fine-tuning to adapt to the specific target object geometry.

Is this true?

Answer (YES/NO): NO